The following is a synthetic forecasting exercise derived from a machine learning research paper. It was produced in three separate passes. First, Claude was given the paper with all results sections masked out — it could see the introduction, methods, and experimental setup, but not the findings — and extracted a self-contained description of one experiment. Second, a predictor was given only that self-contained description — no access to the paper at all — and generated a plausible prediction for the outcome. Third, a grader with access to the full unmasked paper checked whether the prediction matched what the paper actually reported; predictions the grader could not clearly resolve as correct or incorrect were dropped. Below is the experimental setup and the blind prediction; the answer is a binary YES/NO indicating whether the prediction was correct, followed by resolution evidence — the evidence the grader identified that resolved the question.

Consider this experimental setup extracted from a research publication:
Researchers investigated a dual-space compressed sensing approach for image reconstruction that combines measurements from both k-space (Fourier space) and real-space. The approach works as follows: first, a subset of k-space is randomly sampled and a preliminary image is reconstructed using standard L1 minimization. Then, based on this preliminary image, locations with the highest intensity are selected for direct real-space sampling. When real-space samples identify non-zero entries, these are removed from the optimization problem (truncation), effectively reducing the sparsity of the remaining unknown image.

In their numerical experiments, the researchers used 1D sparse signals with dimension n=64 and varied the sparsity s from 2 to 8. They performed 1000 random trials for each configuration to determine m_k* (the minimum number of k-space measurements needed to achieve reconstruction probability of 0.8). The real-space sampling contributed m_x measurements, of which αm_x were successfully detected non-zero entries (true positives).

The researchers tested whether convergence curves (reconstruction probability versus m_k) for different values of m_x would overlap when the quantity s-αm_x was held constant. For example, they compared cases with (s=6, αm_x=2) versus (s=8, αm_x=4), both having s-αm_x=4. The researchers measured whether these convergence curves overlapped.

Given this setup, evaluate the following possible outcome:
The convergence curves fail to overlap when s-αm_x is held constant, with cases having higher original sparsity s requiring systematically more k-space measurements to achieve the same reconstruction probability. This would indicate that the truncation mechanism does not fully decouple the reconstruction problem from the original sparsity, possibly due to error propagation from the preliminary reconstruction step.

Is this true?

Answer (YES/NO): NO